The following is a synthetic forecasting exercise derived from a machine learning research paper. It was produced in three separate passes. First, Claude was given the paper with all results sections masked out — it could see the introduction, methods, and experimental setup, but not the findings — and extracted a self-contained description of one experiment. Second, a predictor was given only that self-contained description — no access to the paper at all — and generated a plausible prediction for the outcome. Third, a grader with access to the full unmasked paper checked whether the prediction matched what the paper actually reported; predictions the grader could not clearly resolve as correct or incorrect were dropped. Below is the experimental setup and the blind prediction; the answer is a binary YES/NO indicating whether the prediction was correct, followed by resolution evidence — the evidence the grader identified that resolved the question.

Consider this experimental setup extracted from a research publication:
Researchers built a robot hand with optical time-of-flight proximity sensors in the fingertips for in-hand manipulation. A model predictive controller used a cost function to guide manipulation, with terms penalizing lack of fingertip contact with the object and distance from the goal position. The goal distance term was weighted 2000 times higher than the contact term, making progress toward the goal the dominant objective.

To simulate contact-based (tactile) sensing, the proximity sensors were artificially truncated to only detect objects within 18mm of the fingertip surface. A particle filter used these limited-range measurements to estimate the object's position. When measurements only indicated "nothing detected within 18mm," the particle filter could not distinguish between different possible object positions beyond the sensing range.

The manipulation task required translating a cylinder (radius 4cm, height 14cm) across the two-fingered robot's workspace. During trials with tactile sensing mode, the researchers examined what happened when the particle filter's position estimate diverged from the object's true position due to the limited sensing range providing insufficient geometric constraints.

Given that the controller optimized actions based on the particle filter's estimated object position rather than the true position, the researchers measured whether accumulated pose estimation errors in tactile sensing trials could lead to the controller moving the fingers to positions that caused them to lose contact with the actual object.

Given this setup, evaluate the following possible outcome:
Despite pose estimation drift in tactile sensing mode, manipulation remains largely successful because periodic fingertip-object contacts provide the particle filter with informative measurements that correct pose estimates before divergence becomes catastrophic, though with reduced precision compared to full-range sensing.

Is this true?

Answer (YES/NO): NO